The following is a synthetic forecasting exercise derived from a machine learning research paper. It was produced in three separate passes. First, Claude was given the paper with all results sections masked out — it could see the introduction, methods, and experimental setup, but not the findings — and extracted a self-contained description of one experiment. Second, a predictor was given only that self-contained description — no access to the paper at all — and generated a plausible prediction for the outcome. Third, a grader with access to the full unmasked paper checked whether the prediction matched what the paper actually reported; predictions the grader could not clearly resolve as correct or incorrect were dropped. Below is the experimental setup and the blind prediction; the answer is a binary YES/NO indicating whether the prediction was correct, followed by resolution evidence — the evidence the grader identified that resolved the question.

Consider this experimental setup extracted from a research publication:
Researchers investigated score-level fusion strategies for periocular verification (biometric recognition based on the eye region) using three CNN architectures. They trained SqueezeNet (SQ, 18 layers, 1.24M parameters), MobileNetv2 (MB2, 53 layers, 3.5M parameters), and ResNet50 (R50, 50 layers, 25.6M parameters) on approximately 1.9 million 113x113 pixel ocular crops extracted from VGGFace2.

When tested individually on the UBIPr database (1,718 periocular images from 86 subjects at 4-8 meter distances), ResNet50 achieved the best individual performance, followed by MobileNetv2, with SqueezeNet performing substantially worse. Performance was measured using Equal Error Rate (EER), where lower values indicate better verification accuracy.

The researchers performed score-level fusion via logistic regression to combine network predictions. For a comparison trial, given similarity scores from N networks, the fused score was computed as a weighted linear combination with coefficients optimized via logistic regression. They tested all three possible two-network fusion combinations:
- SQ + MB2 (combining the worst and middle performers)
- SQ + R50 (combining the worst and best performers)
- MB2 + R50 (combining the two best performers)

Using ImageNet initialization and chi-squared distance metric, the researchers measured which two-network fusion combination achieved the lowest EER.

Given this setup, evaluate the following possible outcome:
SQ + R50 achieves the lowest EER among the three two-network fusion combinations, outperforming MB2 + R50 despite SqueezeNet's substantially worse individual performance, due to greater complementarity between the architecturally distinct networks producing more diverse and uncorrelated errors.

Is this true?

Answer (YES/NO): YES